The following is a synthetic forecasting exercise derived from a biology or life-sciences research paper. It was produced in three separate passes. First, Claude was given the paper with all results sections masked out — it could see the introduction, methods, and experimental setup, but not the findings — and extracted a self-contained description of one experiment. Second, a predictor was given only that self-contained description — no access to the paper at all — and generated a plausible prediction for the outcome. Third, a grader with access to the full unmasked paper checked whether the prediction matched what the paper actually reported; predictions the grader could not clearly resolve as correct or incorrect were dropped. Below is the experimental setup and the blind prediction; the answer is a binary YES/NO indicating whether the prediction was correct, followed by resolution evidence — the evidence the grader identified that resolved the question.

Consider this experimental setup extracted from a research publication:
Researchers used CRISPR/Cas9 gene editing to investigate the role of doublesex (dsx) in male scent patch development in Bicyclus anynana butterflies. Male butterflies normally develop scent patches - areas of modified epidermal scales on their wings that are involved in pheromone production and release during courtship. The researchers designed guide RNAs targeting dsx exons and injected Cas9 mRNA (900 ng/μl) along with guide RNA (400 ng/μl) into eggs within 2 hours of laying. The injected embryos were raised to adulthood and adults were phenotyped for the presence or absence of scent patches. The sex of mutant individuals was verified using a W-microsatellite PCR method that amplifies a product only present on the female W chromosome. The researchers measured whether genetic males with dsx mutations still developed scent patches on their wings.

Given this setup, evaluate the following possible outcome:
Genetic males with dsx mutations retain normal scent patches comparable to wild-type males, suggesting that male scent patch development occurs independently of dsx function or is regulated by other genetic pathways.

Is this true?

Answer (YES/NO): NO